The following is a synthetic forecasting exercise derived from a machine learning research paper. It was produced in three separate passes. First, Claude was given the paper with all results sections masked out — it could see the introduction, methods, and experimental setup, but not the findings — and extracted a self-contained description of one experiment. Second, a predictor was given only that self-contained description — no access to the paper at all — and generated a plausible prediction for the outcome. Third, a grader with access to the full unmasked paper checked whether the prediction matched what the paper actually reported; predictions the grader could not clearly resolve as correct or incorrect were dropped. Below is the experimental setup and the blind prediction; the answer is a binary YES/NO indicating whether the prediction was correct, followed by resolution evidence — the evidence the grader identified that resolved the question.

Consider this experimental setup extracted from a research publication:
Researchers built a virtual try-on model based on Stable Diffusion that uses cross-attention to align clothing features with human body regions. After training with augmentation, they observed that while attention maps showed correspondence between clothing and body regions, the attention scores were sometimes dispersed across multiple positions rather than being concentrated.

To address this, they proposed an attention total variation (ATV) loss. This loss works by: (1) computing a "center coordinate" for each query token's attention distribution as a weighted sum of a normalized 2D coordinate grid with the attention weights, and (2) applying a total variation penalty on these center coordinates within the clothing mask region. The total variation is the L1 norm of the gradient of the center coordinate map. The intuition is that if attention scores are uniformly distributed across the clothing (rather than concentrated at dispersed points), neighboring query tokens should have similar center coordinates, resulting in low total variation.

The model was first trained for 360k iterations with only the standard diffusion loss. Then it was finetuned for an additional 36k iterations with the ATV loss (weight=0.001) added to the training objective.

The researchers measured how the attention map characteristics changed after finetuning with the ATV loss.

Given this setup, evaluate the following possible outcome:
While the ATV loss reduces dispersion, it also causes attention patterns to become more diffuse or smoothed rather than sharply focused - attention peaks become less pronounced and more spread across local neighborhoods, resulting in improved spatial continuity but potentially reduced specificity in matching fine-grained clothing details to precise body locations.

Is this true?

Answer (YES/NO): NO